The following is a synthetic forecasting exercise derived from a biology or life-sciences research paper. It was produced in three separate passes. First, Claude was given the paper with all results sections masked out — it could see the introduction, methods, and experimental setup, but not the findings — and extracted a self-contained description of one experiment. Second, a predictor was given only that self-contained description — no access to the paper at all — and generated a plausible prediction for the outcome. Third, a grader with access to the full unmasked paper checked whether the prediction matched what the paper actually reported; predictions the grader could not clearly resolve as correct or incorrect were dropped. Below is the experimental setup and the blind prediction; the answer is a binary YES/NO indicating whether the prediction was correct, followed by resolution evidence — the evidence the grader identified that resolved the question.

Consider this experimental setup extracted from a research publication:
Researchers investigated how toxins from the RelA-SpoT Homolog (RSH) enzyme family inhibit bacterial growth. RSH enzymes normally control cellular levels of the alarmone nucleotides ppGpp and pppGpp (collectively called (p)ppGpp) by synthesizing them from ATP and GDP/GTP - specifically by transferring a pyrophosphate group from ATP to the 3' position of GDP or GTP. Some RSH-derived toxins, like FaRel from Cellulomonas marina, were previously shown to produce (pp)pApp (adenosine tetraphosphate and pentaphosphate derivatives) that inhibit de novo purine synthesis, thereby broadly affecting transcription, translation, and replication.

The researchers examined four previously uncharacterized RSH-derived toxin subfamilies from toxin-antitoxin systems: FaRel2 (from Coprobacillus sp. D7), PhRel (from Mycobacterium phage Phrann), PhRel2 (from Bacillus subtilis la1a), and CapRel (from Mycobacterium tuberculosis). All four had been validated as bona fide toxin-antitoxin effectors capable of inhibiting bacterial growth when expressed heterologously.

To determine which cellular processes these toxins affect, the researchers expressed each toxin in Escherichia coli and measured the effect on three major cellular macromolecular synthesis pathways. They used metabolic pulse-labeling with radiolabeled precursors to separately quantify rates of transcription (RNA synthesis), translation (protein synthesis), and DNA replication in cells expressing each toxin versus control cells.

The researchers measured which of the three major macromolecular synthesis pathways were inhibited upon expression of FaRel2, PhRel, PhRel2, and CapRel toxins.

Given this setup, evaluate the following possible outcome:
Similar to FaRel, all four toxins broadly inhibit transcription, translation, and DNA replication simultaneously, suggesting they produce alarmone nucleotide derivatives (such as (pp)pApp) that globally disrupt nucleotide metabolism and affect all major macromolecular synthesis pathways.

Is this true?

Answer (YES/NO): NO